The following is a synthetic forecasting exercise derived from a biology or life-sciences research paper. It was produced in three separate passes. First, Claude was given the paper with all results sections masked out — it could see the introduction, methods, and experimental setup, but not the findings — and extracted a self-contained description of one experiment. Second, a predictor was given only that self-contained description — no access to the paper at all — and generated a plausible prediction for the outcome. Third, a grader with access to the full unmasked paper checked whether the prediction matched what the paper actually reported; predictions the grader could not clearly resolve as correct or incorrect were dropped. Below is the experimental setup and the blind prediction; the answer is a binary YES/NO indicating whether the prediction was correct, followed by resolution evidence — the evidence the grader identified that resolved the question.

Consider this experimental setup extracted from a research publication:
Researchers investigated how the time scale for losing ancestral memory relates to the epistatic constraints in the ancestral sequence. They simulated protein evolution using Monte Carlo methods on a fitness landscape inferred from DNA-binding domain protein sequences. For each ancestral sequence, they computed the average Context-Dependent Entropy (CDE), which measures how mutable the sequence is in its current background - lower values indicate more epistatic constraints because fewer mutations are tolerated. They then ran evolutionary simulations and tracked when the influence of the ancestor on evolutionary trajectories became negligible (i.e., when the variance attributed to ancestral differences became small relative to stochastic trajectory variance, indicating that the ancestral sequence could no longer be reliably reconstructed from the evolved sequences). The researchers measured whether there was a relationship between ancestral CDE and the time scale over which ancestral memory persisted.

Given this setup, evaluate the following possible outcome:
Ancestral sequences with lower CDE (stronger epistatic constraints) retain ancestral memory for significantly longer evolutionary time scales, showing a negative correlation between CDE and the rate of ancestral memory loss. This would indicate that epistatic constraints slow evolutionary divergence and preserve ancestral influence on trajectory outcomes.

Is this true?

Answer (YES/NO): YES